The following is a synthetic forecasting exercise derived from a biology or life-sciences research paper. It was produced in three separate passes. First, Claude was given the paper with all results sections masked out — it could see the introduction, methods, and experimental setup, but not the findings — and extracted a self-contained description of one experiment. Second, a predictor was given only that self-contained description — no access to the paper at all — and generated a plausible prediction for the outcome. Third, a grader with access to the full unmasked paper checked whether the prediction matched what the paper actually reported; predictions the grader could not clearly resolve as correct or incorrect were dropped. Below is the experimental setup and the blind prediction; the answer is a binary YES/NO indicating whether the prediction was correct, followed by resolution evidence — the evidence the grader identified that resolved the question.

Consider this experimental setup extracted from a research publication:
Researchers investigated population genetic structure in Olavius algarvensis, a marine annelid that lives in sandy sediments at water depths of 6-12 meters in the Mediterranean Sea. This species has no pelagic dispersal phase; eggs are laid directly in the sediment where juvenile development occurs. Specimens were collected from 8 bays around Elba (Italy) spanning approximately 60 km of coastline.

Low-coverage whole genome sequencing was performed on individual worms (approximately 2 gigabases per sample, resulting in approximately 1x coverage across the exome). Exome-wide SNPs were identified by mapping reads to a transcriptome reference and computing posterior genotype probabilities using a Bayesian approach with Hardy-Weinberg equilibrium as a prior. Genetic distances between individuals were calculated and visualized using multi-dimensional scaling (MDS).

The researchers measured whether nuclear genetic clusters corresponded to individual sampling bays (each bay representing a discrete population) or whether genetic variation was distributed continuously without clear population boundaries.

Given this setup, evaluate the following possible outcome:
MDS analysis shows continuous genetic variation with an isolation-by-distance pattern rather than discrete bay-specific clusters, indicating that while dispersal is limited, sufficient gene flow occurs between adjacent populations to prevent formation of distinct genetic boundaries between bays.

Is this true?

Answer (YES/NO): NO